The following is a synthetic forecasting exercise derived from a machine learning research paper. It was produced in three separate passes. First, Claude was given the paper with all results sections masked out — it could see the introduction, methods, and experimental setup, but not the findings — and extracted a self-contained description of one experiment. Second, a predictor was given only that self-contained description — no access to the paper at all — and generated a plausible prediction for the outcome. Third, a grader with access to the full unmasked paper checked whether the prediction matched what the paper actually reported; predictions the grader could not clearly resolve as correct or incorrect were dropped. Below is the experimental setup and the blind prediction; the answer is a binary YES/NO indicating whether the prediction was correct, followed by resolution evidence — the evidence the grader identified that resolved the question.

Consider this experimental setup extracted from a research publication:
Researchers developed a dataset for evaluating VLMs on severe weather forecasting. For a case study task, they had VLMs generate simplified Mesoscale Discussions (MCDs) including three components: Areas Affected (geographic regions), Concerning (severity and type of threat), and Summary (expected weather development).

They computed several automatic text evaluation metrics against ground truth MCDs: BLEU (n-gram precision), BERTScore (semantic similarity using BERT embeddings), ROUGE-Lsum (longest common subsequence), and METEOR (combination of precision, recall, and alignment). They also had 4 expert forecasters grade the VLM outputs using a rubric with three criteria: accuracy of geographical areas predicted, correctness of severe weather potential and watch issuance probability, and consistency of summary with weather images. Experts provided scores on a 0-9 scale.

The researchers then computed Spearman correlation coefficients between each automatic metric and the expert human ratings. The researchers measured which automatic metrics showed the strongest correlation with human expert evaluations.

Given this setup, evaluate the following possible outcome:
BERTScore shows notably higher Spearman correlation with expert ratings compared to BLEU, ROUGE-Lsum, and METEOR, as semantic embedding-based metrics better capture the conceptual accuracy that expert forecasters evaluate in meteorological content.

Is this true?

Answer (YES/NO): NO